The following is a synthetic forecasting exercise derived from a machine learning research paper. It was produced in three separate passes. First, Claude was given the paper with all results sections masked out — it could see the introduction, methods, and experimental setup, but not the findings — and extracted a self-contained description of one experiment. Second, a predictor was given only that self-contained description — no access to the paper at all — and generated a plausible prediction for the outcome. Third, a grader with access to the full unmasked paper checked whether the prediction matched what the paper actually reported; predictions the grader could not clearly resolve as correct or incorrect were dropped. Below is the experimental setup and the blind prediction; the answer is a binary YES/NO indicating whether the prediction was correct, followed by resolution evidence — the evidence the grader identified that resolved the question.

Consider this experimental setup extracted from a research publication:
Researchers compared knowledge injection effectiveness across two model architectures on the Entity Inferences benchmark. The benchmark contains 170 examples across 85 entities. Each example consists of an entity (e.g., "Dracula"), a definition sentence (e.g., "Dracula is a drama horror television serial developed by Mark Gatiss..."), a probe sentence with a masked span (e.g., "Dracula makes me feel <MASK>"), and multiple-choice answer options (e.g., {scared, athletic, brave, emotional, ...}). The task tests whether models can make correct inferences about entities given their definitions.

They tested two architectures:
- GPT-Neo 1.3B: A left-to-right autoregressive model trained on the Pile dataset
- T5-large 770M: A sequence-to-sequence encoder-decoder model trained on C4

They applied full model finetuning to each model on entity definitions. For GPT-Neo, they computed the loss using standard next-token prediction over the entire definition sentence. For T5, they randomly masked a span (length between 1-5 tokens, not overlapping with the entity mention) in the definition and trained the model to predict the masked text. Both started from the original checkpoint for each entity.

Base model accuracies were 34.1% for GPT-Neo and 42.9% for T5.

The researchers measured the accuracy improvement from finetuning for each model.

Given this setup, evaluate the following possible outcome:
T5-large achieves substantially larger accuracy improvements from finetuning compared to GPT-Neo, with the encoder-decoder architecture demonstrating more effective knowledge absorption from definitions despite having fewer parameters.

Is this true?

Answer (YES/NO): NO